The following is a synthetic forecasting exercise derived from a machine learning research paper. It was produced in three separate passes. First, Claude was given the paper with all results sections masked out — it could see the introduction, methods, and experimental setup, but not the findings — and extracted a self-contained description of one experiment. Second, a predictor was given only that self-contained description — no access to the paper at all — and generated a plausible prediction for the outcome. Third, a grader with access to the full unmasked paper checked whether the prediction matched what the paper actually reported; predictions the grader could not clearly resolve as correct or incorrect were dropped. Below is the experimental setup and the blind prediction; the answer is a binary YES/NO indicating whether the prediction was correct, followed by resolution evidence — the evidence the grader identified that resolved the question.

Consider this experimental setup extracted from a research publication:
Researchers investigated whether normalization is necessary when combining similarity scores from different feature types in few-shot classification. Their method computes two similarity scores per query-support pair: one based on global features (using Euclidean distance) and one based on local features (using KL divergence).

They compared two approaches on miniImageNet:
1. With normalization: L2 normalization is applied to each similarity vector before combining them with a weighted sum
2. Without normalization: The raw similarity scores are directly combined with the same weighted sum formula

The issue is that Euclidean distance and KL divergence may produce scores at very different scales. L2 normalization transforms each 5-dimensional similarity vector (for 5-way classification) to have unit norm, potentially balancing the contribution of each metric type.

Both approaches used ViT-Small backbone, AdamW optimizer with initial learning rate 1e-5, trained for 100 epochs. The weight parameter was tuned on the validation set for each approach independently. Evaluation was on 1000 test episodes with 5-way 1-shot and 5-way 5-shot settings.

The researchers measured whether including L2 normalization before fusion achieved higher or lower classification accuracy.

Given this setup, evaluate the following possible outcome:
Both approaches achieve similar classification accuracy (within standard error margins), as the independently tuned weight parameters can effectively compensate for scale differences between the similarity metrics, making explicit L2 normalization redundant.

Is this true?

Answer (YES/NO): NO